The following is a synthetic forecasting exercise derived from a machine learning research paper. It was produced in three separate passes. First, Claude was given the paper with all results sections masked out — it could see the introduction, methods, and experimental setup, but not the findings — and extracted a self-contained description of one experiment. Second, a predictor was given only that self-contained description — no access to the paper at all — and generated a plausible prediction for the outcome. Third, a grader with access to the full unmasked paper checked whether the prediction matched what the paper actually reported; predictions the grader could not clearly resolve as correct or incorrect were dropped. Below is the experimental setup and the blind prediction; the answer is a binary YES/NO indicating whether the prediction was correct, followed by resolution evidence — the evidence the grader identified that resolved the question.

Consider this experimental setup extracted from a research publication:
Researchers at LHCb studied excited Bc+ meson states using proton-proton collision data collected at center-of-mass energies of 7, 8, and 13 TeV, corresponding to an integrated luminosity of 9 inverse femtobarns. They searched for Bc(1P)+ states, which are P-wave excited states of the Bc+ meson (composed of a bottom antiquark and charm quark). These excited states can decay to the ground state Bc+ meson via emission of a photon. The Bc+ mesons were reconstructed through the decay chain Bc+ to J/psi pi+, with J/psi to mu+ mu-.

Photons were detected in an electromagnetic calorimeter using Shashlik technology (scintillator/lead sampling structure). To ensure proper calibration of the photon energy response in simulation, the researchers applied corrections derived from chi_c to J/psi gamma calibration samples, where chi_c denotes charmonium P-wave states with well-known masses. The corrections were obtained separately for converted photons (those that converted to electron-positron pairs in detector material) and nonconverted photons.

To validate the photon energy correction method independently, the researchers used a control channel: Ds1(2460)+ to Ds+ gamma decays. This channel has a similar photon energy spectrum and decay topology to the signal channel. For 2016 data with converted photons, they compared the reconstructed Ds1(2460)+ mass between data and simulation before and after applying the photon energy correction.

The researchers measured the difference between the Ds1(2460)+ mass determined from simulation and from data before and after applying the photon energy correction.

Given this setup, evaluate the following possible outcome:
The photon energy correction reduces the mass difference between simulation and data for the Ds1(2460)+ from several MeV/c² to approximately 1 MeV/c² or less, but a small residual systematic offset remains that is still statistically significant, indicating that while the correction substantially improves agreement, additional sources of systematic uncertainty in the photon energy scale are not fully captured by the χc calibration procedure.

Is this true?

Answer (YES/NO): NO